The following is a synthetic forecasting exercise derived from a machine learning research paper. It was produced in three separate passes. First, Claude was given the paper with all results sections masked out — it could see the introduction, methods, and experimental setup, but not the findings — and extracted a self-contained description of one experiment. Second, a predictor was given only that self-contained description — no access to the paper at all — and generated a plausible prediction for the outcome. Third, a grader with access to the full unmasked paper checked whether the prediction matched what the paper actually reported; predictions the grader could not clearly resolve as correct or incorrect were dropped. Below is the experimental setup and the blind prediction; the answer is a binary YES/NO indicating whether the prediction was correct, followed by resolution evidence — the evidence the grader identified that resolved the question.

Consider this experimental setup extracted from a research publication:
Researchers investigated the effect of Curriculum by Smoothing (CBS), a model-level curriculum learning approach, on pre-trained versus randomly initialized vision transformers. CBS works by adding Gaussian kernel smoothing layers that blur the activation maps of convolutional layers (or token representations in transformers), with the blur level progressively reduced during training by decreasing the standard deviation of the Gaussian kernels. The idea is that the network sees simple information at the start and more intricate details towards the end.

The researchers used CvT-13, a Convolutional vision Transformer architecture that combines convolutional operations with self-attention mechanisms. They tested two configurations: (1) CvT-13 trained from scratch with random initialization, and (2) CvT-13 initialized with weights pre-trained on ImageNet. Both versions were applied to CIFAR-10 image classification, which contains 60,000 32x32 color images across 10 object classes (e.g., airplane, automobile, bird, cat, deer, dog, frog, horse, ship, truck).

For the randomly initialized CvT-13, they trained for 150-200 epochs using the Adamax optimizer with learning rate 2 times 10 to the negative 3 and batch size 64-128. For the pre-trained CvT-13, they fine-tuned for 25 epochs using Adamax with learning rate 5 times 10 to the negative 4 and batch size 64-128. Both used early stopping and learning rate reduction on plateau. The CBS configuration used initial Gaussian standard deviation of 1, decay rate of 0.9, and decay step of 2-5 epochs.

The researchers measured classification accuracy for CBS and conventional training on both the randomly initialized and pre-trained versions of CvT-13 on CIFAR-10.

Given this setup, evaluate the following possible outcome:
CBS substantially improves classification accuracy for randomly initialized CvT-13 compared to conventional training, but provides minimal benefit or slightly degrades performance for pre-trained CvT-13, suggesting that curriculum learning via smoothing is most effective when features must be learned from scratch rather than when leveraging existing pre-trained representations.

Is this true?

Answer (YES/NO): NO